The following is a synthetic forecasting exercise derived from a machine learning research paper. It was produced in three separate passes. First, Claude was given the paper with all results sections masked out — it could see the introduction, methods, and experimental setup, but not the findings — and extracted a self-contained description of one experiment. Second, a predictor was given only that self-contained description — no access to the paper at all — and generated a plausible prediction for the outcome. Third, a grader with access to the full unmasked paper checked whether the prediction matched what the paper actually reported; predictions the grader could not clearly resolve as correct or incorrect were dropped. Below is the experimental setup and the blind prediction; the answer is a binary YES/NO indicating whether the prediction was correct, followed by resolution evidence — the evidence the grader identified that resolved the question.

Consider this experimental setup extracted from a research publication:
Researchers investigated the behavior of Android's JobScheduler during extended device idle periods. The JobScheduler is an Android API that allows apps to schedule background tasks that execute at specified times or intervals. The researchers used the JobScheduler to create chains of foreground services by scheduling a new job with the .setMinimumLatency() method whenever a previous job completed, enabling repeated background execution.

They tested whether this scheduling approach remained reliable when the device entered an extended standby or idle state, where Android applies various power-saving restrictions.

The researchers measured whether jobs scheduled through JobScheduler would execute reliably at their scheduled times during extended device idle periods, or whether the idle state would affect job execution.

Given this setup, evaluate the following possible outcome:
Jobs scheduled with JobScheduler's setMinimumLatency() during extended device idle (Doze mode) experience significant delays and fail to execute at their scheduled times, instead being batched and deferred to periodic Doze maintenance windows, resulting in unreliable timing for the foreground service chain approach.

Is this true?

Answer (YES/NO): NO